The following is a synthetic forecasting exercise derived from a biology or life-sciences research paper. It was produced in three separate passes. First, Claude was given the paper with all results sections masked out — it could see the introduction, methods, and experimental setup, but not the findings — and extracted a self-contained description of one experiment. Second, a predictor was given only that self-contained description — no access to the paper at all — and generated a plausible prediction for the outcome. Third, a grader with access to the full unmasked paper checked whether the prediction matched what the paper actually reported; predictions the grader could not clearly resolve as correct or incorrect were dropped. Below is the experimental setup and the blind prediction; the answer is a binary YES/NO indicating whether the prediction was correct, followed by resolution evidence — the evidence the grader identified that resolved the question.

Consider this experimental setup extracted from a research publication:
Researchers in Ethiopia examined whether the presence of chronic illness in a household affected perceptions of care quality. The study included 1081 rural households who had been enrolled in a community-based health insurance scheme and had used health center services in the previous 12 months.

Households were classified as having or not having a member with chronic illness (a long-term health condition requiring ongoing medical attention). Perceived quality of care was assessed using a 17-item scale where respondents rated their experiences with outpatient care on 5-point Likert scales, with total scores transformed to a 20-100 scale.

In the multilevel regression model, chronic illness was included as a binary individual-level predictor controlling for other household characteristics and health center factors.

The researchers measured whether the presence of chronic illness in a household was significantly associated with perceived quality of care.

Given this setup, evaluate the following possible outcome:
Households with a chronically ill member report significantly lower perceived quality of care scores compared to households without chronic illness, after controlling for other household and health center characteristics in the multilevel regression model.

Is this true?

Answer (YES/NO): NO